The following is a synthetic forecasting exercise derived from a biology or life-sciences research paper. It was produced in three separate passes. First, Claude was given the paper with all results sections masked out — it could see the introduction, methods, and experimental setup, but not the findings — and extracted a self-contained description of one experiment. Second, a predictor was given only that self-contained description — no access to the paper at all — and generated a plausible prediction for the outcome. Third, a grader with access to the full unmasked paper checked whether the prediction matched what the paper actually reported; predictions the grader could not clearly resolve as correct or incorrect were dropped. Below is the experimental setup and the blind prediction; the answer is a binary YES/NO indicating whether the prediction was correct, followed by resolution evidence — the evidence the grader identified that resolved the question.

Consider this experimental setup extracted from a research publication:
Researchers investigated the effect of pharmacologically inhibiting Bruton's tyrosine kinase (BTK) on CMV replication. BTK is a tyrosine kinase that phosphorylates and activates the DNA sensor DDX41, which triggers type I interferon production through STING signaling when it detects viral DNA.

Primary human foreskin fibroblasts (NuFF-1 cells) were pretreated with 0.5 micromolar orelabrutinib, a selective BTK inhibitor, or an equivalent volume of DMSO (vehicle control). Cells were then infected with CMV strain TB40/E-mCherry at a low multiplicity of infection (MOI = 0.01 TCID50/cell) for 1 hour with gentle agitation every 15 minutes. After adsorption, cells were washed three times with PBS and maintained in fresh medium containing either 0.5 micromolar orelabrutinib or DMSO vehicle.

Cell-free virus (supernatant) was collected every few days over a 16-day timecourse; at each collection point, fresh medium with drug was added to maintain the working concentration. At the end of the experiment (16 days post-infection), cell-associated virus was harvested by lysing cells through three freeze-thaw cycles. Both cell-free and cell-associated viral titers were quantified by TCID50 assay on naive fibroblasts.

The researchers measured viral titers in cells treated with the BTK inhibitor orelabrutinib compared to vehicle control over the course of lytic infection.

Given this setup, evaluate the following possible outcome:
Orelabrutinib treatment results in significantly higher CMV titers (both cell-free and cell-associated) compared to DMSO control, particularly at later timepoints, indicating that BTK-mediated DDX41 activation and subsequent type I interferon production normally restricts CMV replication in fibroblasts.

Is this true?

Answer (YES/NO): NO